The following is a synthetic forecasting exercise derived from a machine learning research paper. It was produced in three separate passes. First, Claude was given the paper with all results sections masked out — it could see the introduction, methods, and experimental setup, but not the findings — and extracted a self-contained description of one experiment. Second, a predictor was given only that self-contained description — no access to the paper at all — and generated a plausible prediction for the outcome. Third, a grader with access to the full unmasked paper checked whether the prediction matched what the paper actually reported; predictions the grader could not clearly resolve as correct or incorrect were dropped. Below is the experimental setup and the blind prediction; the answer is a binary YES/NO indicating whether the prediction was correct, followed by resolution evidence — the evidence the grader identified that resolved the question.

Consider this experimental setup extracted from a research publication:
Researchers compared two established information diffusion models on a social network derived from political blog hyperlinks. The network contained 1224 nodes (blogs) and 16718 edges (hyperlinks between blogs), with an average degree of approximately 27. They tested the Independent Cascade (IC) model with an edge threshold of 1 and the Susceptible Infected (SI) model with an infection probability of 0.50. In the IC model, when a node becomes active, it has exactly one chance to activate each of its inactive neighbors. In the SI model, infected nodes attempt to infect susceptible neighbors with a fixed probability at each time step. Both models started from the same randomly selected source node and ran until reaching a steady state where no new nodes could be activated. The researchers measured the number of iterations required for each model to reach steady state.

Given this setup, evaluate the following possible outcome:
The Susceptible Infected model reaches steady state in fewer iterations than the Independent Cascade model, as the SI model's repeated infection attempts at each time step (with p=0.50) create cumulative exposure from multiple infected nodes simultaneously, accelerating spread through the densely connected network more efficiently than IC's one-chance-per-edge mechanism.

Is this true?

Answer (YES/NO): NO